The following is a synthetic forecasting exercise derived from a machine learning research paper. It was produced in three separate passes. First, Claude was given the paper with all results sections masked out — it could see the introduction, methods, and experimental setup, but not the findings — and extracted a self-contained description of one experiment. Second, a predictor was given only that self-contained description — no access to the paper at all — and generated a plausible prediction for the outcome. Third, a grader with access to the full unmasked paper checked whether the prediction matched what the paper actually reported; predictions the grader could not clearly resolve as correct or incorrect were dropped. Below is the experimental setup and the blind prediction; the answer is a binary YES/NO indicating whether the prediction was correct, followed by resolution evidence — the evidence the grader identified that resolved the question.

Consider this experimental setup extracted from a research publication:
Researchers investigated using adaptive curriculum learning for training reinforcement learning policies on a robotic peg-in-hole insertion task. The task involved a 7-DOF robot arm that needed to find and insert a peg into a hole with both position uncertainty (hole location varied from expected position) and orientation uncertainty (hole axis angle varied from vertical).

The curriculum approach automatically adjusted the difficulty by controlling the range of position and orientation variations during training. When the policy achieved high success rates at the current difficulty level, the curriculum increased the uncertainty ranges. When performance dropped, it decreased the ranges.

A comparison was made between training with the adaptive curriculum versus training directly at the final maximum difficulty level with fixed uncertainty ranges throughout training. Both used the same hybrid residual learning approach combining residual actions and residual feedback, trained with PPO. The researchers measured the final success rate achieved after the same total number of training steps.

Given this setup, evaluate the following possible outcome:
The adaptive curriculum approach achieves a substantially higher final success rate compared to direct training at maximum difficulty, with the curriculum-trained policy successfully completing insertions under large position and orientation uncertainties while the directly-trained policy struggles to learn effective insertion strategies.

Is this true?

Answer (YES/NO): YES